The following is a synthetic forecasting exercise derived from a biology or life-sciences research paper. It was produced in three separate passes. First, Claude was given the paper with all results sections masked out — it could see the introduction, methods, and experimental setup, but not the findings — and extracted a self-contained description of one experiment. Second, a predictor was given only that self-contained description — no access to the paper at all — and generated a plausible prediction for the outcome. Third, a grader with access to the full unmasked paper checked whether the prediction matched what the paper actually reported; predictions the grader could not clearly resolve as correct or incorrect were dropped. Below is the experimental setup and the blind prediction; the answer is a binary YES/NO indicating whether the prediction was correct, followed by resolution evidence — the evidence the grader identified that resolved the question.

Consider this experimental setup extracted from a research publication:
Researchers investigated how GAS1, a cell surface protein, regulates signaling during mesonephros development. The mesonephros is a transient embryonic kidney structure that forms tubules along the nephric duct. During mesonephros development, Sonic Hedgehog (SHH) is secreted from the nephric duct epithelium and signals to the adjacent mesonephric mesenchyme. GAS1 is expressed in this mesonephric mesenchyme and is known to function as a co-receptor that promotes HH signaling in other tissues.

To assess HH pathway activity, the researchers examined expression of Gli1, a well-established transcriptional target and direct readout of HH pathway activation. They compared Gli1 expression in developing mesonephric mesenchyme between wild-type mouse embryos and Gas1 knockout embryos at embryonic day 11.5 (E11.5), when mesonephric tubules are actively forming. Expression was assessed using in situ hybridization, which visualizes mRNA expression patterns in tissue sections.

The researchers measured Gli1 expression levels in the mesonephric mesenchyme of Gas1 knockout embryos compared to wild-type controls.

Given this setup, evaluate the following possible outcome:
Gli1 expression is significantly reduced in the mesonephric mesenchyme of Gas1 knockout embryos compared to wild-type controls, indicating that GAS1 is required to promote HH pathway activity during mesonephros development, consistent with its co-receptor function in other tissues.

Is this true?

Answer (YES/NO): YES